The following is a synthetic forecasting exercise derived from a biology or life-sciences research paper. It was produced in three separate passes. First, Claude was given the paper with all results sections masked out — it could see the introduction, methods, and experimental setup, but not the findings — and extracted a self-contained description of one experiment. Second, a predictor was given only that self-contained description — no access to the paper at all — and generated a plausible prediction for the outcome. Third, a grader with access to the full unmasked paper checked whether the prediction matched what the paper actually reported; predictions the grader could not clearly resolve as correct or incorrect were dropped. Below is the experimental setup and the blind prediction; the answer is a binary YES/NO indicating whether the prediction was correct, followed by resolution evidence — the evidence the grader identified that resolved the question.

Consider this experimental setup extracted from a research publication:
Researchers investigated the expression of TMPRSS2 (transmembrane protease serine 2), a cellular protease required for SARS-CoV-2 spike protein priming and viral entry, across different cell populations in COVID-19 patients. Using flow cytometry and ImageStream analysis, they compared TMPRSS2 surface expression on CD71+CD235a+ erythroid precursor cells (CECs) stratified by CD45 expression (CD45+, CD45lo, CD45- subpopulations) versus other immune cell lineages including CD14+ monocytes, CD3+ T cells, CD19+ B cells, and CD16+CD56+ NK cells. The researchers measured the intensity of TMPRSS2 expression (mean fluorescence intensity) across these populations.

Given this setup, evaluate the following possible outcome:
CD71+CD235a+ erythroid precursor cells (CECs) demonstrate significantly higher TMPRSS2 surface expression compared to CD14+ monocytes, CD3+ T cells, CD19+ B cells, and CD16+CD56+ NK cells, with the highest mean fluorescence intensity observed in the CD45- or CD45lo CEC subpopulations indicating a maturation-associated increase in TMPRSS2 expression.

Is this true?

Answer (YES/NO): NO